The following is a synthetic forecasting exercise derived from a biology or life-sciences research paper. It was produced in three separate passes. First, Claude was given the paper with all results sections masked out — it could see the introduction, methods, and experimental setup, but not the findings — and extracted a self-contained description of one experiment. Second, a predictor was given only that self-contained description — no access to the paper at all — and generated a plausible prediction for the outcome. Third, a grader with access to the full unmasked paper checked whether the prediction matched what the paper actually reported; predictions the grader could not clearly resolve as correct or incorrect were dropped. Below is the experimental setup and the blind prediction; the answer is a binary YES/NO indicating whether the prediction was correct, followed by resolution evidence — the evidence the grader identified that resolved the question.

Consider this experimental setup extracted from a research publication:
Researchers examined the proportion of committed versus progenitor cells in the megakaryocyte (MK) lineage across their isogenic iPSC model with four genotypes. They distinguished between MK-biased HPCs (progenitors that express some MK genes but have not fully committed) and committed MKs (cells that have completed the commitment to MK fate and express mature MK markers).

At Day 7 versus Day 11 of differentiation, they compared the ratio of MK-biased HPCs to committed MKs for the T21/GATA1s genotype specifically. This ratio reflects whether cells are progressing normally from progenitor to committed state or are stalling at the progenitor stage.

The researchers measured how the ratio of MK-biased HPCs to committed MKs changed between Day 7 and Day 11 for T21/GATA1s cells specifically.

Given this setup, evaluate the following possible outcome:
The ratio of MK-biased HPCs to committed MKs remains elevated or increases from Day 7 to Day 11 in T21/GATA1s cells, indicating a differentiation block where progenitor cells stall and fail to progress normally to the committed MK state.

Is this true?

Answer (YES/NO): YES